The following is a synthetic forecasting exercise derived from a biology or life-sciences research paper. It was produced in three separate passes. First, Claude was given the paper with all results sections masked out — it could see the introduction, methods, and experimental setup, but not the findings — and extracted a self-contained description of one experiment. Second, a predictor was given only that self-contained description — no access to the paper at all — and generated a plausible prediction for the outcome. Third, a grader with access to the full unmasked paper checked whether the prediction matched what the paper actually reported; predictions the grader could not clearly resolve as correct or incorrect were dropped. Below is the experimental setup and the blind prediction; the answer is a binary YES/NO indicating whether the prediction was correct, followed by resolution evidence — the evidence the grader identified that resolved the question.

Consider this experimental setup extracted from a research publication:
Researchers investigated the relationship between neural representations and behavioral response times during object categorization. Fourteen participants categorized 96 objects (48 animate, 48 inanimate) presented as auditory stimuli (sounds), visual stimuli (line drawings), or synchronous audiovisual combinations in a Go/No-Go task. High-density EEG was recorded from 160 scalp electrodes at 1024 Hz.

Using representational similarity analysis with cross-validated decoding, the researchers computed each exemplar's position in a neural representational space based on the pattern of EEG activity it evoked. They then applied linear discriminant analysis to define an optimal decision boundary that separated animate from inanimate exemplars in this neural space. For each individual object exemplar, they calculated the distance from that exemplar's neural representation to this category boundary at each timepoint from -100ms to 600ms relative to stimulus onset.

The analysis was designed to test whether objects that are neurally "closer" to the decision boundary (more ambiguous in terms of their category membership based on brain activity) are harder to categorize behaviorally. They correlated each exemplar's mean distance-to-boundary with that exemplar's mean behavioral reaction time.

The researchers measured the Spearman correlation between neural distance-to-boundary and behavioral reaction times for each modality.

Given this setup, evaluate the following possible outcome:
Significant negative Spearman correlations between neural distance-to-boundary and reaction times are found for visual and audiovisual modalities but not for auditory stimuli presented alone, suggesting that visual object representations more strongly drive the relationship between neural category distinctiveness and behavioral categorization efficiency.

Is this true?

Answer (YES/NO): YES